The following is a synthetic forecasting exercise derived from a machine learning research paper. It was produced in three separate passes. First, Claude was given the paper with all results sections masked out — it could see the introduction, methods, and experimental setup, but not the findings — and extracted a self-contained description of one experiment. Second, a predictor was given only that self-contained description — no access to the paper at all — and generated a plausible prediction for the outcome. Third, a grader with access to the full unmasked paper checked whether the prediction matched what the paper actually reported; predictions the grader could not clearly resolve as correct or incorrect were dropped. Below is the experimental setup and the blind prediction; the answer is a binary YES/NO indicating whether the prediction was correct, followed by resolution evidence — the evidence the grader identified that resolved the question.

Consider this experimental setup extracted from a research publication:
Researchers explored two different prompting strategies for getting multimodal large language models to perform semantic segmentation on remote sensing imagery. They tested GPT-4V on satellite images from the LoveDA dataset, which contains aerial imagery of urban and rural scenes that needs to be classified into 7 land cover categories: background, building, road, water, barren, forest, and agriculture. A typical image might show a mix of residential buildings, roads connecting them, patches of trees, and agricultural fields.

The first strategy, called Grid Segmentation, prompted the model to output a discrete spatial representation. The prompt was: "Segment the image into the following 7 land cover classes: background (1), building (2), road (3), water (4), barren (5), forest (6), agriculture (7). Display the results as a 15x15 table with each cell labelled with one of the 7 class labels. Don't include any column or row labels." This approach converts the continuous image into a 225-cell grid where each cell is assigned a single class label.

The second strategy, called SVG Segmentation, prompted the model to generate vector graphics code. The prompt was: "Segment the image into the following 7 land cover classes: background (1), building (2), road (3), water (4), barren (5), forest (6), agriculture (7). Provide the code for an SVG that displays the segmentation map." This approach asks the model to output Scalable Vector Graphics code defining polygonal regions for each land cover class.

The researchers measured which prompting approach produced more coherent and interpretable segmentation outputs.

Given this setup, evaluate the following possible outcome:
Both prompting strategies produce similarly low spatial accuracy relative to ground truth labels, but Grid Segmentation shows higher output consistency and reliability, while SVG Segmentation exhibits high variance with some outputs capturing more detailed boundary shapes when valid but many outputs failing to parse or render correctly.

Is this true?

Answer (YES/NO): NO